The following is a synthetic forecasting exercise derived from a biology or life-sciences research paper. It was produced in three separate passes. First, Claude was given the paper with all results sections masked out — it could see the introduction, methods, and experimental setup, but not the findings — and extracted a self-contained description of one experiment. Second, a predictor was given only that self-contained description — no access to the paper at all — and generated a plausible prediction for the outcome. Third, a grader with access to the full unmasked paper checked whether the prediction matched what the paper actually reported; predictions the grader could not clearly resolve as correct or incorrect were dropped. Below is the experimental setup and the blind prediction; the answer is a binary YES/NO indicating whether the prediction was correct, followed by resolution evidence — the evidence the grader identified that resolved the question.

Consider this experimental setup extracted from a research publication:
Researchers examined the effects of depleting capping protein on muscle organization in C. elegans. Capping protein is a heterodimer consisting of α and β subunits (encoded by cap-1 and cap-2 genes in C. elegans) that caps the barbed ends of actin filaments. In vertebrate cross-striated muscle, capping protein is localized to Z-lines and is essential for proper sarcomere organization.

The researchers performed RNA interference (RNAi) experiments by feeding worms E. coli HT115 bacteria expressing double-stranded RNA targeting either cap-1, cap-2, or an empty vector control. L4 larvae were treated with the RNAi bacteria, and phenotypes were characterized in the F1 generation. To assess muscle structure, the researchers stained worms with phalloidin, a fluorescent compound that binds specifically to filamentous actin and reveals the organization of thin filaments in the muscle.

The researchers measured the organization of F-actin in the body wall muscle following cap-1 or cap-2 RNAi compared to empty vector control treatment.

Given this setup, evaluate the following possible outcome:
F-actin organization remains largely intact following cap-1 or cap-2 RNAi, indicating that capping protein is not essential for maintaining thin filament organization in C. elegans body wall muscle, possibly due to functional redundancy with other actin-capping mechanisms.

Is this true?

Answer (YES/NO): NO